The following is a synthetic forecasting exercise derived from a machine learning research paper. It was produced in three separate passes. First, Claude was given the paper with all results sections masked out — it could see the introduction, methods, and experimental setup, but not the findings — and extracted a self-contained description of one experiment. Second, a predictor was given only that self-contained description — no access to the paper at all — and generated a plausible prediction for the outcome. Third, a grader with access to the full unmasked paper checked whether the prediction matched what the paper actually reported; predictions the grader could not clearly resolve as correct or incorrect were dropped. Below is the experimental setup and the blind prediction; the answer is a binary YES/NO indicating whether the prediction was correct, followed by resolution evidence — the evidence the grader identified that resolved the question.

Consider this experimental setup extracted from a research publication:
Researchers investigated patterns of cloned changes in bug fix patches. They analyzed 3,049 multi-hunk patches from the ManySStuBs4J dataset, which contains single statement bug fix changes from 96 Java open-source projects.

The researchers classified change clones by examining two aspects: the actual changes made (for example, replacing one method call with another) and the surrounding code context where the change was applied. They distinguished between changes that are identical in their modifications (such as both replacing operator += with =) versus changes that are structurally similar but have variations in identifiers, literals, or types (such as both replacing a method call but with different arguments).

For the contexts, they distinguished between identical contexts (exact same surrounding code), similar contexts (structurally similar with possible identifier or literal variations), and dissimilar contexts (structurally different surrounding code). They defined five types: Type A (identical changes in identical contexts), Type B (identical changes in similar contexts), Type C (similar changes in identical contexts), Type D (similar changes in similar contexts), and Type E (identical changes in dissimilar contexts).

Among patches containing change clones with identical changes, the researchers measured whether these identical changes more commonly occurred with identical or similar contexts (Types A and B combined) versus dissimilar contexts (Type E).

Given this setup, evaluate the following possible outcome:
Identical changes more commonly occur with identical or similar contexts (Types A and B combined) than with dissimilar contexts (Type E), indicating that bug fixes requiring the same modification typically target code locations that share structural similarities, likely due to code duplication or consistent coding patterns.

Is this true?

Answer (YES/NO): YES